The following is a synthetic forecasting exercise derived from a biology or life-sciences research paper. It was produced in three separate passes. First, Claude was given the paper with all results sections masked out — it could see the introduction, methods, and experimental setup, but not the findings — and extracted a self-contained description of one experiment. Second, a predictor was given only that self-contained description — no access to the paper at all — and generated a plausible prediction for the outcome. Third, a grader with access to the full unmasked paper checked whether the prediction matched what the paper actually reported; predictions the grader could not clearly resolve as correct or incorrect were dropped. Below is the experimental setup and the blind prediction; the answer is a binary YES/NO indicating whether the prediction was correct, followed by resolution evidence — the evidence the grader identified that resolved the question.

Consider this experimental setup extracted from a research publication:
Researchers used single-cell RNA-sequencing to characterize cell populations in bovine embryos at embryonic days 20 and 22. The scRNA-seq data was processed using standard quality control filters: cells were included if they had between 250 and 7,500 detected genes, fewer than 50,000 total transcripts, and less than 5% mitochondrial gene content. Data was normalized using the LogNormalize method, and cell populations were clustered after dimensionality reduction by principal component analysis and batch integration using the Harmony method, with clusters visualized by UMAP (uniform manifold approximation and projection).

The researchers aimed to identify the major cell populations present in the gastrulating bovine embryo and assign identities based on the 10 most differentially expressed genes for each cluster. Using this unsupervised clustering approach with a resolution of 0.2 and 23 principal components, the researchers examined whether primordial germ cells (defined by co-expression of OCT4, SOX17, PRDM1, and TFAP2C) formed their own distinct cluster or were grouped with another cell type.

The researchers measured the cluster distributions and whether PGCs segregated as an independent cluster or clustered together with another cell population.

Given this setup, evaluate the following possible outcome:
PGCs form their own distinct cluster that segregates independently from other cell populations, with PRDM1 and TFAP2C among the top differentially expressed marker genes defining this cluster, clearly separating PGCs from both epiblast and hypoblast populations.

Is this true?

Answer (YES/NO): NO